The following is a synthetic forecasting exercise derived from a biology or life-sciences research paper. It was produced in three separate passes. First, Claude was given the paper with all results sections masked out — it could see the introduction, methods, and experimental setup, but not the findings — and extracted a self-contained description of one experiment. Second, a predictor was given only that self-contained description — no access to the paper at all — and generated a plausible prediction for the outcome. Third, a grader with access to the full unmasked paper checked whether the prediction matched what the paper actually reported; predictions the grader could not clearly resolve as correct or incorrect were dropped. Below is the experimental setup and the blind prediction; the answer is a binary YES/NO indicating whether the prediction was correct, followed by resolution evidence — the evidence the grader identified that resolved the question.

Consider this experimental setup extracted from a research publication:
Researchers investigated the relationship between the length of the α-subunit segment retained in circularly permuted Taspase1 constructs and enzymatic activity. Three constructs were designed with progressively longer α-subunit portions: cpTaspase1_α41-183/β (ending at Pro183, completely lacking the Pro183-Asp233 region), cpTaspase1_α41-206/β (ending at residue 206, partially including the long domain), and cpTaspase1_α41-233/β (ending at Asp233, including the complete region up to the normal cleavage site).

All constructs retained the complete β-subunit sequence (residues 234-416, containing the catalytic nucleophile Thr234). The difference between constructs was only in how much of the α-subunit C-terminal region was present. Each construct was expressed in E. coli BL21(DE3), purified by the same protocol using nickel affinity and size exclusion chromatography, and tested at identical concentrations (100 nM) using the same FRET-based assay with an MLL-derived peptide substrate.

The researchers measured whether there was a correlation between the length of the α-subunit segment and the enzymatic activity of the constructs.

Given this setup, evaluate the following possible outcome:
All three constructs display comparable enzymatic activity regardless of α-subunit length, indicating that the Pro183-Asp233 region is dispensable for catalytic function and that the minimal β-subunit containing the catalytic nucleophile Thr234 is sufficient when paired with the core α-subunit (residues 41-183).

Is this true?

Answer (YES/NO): NO